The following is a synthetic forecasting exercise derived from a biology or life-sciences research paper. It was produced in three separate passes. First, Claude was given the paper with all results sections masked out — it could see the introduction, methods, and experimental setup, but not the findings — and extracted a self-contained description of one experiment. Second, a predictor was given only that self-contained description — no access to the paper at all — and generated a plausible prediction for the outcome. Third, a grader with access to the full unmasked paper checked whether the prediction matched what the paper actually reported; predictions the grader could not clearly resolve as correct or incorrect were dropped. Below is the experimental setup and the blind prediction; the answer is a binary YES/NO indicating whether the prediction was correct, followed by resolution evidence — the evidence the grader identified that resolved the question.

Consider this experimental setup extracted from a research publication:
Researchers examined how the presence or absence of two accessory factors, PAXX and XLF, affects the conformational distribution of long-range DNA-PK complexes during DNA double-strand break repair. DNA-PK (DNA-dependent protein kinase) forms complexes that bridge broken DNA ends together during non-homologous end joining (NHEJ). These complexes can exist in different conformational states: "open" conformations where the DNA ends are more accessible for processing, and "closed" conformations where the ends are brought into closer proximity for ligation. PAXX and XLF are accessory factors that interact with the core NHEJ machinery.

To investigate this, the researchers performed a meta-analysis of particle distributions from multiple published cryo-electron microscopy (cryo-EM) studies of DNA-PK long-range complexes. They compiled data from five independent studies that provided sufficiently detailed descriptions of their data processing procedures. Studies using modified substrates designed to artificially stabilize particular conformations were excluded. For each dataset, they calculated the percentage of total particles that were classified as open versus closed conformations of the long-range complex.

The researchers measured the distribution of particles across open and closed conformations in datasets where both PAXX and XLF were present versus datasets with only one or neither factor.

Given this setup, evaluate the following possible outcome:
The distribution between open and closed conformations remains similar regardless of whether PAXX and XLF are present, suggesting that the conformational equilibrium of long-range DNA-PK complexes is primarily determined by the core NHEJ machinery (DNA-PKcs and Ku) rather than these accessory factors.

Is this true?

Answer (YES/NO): NO